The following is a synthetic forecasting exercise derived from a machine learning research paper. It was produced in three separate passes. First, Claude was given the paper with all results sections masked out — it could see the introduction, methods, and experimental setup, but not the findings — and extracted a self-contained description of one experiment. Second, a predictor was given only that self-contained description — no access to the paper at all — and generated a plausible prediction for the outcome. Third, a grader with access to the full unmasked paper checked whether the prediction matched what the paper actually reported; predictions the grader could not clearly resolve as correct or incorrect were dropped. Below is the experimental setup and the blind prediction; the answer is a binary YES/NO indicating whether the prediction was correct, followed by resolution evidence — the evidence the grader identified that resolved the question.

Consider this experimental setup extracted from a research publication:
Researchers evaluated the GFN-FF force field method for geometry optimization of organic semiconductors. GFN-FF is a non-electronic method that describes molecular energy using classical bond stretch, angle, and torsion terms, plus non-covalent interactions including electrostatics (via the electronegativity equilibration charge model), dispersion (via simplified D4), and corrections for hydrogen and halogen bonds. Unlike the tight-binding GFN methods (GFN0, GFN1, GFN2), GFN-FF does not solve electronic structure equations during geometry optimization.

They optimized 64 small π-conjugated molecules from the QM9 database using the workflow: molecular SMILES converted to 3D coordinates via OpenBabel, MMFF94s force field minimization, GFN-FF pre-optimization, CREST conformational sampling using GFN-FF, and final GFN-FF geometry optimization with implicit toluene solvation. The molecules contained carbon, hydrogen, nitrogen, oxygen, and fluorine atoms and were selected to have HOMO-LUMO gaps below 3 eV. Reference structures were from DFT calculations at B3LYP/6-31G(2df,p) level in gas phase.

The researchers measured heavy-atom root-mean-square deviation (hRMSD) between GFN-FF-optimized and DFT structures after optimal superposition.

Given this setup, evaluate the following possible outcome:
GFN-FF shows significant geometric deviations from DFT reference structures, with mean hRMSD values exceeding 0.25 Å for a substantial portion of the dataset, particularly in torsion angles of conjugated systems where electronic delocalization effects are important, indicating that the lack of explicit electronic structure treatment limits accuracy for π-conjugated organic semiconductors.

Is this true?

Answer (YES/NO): NO